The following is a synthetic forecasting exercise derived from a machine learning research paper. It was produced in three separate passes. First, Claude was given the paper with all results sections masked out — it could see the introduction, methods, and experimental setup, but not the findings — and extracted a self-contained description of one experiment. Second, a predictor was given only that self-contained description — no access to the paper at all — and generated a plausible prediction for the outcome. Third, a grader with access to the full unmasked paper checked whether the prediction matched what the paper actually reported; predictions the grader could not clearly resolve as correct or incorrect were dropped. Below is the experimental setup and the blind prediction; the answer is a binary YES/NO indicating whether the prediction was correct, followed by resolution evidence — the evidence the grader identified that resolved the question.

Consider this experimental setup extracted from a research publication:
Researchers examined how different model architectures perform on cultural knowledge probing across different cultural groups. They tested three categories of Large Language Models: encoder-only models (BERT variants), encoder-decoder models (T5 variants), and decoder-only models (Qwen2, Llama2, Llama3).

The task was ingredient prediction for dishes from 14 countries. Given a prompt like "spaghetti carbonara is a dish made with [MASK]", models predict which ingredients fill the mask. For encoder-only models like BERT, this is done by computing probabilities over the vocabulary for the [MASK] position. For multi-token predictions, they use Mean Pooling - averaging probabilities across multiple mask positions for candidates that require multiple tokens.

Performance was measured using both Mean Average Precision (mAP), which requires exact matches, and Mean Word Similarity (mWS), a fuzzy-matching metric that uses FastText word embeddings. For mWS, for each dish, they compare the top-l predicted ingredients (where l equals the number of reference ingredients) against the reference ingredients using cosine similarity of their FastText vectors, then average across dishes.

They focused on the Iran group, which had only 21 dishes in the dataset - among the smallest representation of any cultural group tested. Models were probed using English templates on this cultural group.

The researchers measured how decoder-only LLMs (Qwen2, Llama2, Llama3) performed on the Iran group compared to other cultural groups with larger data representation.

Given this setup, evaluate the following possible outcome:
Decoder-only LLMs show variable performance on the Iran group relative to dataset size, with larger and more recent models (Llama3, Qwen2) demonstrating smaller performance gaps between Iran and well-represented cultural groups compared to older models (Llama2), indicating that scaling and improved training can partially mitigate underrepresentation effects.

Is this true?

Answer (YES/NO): NO